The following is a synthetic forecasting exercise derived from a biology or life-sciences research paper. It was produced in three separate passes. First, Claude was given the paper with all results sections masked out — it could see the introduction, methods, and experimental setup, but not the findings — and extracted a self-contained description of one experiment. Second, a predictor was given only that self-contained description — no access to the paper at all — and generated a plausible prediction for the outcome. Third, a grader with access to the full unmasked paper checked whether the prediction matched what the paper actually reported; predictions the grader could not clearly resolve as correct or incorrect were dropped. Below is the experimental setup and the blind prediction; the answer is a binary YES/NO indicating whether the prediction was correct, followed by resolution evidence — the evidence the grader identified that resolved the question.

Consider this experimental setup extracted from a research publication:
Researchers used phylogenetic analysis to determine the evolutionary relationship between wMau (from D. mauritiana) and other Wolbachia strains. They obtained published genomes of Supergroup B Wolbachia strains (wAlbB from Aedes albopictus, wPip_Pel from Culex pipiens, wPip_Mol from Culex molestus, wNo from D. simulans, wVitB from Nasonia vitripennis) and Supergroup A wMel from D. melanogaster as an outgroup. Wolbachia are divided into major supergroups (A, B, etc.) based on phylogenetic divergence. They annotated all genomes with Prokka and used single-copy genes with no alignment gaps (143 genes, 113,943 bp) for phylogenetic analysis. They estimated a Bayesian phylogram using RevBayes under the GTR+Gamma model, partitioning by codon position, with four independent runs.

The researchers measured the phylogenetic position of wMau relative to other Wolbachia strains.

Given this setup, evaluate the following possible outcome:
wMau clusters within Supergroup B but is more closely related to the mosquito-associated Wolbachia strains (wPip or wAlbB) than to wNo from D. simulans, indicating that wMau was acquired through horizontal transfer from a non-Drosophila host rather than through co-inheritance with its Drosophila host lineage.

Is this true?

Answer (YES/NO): NO